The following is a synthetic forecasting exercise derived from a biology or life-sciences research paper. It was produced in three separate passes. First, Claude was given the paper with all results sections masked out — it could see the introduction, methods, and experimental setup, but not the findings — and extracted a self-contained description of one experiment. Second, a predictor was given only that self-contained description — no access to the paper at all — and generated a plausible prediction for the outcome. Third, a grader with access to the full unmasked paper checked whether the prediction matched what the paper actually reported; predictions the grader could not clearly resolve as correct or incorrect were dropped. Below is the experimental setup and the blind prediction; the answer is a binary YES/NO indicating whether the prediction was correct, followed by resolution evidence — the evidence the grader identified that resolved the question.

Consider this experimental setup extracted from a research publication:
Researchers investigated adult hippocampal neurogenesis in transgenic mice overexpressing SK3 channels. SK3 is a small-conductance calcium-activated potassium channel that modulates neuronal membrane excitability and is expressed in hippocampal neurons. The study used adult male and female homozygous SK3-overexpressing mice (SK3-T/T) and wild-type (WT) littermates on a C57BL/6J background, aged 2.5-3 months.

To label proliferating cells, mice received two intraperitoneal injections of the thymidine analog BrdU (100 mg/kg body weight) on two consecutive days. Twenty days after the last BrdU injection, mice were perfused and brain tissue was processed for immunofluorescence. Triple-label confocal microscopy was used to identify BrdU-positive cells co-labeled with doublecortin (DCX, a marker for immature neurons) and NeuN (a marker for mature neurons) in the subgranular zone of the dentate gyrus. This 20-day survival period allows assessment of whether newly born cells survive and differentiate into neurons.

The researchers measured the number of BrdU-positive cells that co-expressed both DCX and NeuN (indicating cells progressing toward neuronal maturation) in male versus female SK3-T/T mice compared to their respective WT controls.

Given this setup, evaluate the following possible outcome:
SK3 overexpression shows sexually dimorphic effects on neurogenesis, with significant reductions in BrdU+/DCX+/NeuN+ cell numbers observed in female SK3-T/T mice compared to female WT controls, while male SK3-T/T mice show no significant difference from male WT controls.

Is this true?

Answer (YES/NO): NO